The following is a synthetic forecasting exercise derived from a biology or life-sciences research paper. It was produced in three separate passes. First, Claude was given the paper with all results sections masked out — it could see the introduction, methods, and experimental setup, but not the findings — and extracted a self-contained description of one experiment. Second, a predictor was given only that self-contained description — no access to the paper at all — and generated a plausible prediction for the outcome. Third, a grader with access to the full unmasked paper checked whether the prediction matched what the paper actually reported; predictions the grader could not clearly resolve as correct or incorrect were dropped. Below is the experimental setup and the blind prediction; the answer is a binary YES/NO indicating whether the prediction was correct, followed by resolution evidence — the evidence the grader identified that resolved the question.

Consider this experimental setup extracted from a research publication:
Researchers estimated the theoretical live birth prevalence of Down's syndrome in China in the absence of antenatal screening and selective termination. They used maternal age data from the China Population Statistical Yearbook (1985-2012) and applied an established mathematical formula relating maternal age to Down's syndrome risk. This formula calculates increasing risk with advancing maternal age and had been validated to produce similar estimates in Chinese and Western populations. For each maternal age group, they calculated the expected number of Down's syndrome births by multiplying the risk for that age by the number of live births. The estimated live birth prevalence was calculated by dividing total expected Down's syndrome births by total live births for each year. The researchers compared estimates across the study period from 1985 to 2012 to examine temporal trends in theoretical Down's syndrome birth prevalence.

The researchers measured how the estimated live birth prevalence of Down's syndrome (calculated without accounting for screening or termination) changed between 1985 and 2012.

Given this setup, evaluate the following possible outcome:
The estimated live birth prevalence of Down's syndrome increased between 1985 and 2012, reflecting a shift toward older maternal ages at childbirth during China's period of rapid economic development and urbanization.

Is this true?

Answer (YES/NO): YES